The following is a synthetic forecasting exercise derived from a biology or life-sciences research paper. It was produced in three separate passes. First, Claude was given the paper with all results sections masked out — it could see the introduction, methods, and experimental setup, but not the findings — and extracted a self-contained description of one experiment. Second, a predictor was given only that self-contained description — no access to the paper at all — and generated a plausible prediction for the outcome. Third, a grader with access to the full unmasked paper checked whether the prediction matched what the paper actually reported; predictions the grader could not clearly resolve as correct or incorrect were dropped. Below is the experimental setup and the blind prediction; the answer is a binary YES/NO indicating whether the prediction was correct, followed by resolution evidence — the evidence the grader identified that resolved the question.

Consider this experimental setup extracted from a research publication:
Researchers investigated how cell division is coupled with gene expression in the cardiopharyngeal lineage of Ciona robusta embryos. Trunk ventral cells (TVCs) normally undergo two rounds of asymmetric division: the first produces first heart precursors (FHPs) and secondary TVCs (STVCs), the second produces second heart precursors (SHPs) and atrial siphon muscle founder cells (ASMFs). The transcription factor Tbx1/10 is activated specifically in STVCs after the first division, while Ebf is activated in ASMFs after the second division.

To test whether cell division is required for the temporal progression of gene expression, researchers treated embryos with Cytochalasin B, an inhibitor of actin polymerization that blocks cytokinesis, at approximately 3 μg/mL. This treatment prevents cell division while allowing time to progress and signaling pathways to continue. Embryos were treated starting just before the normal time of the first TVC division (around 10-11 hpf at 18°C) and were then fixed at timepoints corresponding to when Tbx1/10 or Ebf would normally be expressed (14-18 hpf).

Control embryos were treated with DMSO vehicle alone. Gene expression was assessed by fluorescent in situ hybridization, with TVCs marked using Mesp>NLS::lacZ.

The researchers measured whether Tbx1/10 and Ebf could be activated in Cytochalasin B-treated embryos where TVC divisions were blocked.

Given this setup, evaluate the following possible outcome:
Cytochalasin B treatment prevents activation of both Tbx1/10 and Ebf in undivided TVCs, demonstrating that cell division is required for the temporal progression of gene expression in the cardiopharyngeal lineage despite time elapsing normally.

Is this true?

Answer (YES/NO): NO